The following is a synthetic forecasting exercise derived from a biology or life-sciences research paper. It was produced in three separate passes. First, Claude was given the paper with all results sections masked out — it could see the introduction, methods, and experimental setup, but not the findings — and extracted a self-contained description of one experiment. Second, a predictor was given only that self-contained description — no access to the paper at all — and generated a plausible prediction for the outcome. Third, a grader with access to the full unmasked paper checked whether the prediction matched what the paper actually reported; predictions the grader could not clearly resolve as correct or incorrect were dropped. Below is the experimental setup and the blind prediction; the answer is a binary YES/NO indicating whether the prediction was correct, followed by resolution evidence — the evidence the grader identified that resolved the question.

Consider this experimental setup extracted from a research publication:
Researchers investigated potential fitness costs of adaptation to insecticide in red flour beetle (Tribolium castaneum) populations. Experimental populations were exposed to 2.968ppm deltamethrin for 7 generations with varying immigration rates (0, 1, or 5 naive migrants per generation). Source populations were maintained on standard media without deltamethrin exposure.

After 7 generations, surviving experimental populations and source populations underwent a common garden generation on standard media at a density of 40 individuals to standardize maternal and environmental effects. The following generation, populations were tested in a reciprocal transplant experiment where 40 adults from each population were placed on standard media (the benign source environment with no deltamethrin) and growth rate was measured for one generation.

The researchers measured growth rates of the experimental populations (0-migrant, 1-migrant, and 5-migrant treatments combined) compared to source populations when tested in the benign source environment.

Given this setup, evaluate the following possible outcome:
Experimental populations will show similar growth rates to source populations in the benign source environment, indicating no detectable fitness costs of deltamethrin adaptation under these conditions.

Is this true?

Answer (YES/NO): NO